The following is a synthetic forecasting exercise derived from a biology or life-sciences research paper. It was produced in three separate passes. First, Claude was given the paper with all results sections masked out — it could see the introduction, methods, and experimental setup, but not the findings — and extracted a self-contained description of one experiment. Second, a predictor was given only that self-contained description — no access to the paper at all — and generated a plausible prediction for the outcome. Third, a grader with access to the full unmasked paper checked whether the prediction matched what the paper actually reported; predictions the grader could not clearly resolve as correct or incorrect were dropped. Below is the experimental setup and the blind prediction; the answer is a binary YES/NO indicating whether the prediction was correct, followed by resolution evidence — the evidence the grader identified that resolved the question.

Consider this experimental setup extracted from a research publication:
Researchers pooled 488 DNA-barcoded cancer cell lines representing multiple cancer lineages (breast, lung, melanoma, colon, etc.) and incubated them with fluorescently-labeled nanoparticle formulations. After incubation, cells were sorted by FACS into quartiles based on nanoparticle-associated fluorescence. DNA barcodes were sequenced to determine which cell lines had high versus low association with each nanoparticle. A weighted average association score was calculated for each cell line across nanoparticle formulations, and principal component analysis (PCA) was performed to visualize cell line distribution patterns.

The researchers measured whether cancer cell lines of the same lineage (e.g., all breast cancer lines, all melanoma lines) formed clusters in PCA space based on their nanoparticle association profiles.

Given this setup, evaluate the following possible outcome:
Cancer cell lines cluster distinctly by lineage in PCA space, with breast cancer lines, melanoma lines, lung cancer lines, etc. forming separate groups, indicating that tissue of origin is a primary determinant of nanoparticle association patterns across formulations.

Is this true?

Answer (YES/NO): NO